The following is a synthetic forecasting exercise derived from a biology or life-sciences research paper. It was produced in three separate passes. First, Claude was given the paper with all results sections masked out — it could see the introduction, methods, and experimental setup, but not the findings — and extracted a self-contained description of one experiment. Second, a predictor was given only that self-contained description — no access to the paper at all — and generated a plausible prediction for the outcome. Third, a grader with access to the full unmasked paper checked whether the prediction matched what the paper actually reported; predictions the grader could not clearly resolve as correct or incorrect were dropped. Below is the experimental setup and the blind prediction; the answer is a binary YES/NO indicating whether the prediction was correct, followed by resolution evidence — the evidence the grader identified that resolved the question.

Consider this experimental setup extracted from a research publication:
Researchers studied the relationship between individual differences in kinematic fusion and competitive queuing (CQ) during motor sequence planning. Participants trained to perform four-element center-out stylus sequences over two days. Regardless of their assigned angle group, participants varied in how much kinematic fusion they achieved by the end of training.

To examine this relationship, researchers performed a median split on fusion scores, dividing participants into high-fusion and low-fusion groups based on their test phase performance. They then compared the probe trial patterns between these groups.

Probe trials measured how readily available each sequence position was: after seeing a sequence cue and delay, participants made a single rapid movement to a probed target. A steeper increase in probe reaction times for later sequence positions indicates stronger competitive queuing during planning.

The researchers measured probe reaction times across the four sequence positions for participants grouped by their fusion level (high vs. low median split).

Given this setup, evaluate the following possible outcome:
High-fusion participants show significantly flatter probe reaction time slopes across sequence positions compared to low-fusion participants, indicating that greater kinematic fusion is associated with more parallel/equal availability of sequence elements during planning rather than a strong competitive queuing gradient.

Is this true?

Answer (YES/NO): NO